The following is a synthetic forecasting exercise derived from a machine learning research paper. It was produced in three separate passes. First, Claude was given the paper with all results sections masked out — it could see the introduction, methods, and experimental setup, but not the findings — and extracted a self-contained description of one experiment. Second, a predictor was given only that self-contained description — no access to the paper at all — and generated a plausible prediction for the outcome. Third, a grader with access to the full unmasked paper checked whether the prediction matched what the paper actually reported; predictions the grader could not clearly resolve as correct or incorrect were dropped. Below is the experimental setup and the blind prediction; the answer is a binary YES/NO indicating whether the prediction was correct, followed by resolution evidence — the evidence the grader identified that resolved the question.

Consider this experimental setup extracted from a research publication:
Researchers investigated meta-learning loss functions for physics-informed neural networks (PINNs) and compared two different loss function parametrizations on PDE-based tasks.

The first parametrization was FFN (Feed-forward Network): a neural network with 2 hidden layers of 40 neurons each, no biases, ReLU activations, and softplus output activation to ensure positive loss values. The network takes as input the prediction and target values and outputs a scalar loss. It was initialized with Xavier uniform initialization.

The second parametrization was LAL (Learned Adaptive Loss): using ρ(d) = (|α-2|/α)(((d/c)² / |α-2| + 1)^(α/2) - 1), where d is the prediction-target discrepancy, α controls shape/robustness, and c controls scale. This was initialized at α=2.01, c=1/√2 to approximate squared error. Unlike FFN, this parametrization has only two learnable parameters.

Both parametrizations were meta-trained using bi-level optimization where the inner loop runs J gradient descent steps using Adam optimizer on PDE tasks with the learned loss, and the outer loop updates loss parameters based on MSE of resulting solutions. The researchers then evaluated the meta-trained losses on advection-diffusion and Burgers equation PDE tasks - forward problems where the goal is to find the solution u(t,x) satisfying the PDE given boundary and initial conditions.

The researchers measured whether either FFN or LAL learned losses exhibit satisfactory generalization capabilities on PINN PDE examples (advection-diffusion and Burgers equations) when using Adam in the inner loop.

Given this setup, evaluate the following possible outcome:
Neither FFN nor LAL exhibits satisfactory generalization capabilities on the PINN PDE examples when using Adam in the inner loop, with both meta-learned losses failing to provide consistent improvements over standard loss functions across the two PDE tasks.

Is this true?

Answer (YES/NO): YES